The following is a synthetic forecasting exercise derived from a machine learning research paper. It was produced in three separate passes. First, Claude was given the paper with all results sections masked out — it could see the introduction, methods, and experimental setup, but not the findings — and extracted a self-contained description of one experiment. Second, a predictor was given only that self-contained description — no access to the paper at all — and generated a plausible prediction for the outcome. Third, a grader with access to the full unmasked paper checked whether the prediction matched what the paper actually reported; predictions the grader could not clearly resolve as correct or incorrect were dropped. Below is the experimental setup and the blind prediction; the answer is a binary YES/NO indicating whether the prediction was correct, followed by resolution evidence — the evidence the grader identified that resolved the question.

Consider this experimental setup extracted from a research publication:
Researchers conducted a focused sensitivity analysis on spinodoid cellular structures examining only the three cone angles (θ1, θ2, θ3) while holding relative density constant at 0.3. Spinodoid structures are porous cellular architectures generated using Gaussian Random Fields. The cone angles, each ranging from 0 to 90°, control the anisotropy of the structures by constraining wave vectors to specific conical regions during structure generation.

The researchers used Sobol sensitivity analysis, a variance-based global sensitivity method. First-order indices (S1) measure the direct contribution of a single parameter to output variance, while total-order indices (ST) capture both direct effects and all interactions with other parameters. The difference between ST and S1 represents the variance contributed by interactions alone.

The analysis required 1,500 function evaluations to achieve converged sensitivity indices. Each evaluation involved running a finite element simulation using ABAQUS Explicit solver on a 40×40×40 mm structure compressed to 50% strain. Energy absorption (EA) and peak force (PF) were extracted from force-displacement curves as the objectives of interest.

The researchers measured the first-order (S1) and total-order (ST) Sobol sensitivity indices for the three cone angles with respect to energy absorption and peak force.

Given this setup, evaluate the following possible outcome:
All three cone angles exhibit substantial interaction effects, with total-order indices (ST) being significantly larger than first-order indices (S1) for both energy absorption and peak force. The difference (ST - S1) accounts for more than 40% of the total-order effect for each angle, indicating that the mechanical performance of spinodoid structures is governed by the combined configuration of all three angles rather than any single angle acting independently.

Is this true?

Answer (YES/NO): YES